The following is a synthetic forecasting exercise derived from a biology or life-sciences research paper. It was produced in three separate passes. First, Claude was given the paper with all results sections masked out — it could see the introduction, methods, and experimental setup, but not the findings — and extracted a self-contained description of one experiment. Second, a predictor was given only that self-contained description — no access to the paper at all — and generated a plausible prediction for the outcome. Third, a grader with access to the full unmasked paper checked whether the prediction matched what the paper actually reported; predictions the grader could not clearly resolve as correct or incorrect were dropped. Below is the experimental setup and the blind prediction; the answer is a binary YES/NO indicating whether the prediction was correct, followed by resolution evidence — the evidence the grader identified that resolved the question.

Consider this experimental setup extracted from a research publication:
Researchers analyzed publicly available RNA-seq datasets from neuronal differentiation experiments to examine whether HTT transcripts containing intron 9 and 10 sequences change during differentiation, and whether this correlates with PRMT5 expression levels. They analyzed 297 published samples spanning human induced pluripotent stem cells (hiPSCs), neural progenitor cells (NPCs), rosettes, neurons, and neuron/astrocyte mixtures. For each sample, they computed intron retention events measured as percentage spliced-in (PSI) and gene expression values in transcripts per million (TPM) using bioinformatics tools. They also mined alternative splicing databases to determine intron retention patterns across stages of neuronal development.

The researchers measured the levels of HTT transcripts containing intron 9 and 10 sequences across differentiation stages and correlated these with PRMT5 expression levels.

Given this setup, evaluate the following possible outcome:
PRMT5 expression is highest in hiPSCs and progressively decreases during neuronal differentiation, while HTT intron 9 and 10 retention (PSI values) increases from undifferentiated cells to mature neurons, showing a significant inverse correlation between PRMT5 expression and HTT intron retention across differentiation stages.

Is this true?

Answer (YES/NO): YES